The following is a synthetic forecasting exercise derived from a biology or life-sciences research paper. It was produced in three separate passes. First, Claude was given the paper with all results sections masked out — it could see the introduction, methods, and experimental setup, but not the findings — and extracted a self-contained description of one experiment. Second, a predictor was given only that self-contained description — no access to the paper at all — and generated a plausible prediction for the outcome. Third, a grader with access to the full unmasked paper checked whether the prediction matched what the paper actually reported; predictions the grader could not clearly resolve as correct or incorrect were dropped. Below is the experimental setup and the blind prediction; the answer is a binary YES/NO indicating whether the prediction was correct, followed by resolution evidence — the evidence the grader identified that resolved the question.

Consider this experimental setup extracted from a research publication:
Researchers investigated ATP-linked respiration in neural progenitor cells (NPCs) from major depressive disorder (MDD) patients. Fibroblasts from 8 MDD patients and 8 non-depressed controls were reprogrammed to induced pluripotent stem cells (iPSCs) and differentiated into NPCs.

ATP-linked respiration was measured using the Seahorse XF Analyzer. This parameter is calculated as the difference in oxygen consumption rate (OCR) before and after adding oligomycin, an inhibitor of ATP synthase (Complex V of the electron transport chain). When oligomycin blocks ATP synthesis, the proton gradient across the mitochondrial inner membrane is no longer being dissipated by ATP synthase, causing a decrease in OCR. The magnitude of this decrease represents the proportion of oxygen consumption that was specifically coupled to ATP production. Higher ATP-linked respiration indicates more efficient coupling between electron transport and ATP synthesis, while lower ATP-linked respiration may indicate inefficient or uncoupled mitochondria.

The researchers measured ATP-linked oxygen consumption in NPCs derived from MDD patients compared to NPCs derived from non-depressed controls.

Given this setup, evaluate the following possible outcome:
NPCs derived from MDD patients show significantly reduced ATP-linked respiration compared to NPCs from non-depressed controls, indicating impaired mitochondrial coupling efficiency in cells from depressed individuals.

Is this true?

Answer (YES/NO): NO